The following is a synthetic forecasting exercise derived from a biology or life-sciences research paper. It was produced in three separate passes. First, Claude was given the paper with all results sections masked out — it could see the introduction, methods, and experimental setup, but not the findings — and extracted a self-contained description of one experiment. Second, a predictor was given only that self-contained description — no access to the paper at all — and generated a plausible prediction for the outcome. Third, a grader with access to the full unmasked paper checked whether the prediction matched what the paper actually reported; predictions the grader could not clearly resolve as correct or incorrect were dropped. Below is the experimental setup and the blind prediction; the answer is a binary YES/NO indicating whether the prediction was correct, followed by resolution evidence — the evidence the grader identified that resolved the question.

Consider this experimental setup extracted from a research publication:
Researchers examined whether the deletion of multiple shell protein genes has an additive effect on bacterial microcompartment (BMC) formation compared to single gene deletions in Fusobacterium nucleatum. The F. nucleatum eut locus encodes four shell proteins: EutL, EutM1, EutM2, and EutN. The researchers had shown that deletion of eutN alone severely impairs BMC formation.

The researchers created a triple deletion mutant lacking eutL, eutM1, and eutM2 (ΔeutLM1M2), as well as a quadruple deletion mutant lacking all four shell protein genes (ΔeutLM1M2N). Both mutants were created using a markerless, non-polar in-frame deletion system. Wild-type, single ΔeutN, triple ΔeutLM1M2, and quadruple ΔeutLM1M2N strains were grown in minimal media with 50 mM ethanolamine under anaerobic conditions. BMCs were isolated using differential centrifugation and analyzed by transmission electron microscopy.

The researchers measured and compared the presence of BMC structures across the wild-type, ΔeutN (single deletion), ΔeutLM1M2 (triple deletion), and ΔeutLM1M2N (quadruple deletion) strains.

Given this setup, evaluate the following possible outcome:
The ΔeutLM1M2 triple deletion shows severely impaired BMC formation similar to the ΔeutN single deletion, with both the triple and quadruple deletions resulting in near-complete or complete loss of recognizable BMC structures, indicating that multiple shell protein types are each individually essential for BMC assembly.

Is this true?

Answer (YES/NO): NO